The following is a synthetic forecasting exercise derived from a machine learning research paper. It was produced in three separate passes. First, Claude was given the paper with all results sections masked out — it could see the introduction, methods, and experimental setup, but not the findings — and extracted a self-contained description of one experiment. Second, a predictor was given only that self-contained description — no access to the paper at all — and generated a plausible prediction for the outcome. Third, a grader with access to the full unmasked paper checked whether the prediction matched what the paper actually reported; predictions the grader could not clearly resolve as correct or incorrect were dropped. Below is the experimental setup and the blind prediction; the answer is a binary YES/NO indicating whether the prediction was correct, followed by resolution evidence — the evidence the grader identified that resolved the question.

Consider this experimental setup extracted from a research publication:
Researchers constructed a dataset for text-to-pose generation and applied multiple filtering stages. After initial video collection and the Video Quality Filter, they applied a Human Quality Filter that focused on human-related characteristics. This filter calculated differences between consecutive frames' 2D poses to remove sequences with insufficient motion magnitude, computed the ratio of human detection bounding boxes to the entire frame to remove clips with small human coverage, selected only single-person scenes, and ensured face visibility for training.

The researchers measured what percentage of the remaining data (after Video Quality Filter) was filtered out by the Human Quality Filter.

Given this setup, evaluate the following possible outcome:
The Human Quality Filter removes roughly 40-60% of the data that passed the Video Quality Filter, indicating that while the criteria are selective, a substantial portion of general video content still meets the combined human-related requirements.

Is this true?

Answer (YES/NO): NO